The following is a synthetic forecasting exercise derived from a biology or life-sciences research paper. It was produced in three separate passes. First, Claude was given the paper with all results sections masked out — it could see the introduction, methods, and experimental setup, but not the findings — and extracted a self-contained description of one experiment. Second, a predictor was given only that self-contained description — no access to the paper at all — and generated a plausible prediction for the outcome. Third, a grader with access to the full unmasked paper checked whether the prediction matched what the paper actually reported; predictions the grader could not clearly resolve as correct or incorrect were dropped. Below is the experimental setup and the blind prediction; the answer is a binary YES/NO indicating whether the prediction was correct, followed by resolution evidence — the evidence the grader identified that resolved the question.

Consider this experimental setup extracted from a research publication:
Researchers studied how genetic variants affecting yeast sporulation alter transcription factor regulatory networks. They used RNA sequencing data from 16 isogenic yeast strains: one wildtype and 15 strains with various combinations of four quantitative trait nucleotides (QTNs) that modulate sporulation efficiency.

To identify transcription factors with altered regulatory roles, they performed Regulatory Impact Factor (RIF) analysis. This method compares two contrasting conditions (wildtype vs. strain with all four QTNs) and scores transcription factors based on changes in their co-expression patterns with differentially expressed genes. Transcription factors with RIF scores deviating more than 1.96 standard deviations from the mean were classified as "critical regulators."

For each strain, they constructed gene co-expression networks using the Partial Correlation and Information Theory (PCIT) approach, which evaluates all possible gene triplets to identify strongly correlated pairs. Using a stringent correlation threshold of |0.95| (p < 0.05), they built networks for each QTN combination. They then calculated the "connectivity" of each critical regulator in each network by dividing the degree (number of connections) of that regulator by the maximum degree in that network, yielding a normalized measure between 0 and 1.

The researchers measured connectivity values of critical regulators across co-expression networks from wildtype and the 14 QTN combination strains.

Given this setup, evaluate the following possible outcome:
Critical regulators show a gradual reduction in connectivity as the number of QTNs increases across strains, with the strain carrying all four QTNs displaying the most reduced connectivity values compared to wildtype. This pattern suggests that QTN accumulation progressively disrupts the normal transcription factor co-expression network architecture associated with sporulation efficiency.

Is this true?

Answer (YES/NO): NO